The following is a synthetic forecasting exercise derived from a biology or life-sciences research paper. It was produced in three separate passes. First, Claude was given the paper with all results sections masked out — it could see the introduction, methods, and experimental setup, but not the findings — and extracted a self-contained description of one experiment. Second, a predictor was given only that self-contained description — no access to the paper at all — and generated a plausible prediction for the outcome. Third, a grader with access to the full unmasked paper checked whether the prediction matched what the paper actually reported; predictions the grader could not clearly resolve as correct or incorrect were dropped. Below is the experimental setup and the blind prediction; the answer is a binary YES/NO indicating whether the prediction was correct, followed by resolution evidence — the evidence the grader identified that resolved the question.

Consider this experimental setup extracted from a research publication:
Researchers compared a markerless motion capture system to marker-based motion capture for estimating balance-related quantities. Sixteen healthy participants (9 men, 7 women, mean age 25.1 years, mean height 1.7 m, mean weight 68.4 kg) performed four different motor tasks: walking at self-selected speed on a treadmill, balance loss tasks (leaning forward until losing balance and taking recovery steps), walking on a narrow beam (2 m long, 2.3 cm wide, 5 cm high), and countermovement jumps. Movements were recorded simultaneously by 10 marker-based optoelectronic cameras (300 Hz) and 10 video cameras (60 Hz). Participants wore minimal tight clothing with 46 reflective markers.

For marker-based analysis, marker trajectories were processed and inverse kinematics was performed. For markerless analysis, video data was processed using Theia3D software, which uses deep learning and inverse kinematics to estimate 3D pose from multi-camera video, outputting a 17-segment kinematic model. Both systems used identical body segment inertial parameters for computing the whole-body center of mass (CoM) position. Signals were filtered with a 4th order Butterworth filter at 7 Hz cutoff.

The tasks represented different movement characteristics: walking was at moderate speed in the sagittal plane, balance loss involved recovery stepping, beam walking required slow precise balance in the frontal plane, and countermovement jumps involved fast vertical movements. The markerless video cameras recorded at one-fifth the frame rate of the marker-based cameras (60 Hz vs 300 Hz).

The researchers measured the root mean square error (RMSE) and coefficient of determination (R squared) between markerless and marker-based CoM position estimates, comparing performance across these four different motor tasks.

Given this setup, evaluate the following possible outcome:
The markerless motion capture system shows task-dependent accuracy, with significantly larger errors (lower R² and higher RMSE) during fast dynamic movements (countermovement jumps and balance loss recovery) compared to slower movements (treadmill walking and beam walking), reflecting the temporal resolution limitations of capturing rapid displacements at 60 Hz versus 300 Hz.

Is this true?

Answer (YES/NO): NO